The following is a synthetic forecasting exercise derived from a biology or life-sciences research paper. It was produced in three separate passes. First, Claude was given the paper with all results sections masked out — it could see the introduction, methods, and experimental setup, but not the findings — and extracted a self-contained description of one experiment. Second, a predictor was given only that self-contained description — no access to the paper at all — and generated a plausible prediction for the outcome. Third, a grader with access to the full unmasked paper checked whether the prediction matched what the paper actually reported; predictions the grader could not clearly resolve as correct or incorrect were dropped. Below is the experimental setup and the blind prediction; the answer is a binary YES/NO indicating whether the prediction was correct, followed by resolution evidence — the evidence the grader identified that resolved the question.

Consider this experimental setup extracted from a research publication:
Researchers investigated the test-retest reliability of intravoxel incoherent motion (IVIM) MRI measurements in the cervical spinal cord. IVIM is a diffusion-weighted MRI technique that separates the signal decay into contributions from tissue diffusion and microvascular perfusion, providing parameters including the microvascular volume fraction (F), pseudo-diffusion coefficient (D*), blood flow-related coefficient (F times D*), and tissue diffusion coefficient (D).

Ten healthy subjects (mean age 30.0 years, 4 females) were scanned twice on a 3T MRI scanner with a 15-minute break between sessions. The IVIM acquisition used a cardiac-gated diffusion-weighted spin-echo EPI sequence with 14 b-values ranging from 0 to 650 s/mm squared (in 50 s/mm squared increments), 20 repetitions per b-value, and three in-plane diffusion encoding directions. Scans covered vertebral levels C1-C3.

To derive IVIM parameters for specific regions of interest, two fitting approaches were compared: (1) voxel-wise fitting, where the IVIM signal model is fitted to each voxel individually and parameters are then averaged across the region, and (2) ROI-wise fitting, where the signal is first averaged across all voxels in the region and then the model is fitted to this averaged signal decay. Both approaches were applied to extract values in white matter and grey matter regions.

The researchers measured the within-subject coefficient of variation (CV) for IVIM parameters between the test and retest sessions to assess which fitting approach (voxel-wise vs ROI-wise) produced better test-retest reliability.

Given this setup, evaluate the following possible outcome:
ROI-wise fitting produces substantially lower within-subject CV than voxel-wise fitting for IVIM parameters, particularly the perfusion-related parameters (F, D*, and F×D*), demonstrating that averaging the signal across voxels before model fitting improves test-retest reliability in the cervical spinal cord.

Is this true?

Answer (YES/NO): NO